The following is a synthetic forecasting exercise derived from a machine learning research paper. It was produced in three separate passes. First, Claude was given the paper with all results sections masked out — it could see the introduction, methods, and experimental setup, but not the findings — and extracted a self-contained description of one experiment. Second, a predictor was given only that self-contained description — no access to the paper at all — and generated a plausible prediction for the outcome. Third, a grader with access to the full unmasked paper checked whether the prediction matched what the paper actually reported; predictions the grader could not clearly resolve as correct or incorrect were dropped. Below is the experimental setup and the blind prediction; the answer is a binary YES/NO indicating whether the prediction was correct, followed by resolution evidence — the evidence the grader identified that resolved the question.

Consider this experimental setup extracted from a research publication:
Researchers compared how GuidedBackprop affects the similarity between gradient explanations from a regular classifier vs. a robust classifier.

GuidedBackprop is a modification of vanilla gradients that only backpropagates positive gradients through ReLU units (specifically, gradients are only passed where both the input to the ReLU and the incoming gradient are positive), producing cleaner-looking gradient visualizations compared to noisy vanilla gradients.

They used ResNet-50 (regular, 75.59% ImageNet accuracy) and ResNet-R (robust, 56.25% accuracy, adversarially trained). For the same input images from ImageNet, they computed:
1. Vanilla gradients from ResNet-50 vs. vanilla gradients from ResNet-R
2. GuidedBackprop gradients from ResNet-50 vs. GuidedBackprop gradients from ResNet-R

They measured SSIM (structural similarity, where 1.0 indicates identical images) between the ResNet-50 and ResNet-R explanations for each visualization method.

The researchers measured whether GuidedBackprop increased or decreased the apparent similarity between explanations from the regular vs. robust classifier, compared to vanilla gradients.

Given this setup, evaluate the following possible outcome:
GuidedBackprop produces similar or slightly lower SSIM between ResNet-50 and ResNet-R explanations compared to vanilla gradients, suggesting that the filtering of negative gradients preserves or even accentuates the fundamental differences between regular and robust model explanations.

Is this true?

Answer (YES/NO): NO